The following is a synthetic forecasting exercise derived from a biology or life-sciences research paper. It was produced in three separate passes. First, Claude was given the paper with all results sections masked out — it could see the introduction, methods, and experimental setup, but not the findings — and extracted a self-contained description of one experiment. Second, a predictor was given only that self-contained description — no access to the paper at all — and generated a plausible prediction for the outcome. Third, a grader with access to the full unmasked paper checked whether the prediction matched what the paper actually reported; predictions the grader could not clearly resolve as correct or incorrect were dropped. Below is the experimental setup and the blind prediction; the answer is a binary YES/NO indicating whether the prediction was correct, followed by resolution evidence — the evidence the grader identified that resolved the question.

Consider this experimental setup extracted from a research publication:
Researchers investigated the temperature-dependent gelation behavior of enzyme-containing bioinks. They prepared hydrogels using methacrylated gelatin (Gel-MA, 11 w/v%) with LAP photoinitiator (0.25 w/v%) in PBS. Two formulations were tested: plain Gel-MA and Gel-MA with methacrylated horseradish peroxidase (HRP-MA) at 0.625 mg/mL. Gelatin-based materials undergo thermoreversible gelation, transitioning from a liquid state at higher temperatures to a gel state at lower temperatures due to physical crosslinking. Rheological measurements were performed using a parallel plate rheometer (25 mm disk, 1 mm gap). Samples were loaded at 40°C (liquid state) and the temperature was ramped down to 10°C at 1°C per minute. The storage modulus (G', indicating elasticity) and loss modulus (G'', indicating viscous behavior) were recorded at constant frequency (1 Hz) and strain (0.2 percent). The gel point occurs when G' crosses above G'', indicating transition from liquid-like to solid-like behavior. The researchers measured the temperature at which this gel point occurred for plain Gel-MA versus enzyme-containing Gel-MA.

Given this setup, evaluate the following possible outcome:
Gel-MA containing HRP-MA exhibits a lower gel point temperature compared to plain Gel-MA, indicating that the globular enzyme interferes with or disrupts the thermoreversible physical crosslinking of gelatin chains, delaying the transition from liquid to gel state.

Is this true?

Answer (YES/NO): NO